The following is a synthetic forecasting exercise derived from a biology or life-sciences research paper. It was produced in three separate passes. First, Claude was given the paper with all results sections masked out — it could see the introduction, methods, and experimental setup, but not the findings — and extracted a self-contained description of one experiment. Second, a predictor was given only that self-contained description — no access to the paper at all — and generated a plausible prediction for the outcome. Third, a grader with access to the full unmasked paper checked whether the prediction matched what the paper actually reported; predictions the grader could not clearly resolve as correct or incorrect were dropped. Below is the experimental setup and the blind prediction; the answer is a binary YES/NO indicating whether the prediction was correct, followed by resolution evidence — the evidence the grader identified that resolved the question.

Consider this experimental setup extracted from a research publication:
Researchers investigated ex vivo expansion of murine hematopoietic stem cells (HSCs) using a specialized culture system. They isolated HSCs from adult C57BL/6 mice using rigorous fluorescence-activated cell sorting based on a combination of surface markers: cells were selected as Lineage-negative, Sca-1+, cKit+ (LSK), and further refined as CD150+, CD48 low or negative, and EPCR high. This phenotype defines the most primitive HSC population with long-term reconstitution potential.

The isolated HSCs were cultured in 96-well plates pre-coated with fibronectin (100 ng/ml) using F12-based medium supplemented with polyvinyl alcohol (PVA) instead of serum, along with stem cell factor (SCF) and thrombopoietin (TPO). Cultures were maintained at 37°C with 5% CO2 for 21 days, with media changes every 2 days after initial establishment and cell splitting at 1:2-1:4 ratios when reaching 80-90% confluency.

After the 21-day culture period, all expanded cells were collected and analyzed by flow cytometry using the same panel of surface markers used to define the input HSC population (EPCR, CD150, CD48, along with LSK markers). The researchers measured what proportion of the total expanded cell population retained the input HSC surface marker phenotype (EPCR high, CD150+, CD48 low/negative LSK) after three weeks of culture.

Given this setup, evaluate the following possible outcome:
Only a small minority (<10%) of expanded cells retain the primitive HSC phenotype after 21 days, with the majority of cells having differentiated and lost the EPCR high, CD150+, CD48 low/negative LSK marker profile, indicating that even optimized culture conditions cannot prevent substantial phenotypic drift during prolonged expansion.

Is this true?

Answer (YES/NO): YES